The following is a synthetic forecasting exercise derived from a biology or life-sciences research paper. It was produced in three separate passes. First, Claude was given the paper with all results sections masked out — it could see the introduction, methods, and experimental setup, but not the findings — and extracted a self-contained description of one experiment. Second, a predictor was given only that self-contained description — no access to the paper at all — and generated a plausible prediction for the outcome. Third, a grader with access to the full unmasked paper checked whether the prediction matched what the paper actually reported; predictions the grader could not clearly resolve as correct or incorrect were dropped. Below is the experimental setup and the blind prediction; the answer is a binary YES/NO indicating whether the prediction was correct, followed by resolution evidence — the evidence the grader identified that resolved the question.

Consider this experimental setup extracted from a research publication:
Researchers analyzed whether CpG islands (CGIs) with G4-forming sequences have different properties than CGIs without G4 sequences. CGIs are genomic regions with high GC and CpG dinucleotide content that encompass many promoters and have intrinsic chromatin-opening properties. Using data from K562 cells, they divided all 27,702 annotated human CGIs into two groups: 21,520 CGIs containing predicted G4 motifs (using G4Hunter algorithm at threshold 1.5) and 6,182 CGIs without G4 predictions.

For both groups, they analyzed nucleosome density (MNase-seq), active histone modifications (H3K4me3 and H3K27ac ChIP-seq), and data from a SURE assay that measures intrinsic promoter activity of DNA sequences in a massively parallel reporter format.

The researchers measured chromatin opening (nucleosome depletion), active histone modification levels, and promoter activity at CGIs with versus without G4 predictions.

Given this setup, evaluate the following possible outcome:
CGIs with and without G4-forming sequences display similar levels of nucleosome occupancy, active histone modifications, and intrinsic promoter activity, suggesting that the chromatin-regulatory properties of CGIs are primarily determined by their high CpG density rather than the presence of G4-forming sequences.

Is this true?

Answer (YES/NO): NO